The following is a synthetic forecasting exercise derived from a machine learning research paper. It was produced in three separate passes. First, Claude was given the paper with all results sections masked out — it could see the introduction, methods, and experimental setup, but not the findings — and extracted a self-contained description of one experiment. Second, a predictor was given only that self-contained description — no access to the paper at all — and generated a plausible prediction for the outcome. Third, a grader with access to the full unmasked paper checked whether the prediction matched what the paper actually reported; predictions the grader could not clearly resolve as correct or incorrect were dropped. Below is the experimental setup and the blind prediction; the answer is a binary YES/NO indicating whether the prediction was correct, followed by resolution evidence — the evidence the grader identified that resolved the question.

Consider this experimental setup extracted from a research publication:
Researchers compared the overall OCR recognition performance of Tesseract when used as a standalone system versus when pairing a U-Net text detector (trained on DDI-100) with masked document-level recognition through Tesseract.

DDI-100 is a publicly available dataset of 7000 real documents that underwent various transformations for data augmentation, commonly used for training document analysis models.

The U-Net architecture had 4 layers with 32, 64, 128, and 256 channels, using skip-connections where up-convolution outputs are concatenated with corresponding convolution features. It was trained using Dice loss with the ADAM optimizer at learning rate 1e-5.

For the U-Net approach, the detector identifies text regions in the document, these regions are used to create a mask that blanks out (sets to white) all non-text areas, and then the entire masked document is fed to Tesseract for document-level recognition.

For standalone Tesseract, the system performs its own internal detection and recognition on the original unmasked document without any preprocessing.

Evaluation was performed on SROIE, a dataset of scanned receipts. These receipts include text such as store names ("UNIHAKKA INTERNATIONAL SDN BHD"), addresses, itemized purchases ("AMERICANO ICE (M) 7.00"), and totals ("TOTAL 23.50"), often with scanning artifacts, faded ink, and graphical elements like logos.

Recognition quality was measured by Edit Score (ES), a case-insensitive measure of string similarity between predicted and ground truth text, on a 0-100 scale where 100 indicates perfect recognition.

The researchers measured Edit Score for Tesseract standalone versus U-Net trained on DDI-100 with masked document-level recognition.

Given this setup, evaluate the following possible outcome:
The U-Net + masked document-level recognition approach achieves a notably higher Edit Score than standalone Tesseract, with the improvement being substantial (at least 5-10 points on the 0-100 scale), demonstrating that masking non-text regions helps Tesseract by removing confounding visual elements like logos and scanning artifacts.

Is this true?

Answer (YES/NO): NO